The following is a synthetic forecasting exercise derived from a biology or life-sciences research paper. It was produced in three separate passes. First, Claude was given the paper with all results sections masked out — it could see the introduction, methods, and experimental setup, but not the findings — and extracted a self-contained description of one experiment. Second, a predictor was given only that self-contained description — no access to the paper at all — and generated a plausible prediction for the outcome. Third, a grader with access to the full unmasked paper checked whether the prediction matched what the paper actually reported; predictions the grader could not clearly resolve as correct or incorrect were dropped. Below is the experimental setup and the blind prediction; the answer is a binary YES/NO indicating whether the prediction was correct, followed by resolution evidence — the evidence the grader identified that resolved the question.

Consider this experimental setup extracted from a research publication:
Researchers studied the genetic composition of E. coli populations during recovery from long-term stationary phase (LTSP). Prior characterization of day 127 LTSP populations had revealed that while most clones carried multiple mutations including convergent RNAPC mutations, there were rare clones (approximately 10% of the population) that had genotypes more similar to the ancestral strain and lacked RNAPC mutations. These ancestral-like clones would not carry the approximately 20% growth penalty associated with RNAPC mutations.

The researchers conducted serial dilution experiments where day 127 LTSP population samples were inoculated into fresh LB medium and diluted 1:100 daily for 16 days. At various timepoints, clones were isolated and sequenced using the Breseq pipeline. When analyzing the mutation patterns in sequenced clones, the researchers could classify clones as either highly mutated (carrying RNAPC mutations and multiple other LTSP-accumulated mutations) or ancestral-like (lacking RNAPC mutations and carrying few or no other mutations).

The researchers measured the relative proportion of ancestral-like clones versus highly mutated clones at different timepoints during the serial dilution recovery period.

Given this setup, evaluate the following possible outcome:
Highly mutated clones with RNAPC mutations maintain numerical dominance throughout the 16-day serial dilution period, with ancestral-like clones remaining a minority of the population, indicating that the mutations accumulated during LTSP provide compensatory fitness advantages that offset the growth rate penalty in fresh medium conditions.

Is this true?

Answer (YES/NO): NO